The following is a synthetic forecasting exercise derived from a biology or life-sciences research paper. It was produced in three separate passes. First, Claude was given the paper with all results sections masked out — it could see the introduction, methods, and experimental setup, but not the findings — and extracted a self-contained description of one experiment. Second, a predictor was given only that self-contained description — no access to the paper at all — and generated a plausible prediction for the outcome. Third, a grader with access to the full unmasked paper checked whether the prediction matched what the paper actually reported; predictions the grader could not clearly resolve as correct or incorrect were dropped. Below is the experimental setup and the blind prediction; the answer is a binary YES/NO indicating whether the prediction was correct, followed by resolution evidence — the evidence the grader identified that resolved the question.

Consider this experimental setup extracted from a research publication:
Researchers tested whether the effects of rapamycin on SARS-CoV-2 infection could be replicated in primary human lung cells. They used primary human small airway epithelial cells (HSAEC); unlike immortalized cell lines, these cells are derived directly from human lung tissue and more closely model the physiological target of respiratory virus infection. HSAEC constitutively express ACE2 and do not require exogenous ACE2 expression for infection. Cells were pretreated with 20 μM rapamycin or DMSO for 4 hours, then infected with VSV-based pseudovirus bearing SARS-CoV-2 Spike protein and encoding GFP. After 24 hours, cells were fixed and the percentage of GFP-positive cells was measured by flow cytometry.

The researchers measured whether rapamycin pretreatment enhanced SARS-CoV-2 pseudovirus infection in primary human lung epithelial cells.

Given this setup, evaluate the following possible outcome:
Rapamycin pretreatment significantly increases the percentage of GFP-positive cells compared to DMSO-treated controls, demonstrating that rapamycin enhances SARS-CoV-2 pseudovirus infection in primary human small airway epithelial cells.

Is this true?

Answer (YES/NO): YES